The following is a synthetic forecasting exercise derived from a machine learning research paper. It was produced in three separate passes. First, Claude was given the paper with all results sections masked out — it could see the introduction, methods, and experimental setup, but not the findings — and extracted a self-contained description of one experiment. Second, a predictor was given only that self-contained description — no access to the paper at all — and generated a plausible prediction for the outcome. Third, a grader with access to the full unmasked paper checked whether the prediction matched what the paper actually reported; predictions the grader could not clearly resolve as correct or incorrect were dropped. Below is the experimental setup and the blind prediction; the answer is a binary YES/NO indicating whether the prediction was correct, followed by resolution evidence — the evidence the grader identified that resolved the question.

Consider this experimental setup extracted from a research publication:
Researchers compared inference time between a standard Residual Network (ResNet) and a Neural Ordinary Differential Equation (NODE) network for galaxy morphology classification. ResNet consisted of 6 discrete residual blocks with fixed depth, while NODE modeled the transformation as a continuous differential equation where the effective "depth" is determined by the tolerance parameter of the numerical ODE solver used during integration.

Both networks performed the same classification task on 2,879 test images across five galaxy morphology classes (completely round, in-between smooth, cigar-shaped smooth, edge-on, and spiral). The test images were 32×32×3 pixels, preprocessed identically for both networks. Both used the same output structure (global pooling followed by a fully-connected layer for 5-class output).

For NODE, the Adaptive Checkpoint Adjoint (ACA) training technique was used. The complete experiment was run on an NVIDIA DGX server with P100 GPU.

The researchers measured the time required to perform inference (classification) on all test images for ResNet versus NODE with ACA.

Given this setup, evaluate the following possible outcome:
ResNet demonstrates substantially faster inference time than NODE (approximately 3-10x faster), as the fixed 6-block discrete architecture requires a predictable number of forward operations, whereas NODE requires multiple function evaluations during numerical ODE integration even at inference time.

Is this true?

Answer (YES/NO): YES